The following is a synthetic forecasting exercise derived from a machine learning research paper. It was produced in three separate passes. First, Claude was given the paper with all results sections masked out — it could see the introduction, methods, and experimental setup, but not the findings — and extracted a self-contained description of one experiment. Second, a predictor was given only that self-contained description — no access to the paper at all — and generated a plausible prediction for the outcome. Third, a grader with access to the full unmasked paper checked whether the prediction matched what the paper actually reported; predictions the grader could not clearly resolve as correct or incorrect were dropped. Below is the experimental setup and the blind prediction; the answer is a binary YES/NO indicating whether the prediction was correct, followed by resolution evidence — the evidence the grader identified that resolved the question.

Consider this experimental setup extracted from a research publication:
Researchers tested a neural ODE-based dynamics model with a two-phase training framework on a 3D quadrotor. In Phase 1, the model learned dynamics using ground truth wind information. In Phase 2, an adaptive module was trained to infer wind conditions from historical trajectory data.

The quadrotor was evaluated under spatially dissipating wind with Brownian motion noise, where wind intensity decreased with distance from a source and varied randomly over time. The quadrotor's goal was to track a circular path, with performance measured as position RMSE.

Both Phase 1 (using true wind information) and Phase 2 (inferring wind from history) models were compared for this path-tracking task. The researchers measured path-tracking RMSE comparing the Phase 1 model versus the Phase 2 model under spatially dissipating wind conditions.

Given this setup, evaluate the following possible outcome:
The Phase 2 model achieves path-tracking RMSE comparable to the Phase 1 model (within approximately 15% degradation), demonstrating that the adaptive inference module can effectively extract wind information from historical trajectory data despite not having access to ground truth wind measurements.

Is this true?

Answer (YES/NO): NO